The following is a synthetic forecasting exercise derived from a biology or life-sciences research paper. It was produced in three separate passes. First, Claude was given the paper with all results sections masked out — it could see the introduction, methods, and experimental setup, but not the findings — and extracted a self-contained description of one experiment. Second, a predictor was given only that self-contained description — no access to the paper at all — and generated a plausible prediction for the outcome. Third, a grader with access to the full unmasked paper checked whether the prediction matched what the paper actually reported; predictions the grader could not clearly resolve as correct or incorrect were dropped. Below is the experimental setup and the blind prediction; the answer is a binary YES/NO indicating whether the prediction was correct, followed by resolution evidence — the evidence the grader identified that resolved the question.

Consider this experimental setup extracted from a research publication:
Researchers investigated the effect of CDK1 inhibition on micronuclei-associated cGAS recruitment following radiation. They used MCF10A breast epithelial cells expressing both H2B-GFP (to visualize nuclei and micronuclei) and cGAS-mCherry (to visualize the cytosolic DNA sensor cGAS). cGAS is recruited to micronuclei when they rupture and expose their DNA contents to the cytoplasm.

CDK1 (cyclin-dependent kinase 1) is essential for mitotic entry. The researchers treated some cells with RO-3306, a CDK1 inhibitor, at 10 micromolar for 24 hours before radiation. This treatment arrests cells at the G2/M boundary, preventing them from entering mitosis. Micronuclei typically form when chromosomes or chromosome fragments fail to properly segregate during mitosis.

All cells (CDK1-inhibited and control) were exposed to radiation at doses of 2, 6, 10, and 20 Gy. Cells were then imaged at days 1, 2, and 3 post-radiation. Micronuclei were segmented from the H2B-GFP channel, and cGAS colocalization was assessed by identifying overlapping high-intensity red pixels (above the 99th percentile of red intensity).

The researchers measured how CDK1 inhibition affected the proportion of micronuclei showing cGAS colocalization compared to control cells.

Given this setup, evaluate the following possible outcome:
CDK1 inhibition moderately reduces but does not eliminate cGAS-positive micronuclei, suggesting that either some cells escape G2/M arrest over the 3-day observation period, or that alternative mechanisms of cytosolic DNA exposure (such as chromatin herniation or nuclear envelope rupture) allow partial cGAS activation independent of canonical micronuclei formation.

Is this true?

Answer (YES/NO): NO